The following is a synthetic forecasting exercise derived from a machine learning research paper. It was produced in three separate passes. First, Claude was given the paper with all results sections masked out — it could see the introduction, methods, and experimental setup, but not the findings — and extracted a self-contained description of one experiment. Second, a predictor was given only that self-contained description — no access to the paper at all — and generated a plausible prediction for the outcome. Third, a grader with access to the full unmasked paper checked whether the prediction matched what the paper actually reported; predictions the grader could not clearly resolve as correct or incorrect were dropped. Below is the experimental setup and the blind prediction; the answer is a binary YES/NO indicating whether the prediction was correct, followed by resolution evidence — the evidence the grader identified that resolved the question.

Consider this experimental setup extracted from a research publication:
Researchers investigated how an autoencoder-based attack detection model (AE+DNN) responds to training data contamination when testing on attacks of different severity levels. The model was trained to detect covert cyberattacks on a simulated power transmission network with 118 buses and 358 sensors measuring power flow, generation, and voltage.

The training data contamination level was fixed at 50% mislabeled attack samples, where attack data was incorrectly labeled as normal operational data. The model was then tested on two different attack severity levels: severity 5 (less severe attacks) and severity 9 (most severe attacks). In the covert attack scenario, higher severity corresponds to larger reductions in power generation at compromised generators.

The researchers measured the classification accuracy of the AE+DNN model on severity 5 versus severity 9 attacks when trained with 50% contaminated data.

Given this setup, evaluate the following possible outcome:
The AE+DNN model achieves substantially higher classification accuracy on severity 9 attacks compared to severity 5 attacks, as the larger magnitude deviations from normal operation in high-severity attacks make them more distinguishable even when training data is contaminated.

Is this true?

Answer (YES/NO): NO